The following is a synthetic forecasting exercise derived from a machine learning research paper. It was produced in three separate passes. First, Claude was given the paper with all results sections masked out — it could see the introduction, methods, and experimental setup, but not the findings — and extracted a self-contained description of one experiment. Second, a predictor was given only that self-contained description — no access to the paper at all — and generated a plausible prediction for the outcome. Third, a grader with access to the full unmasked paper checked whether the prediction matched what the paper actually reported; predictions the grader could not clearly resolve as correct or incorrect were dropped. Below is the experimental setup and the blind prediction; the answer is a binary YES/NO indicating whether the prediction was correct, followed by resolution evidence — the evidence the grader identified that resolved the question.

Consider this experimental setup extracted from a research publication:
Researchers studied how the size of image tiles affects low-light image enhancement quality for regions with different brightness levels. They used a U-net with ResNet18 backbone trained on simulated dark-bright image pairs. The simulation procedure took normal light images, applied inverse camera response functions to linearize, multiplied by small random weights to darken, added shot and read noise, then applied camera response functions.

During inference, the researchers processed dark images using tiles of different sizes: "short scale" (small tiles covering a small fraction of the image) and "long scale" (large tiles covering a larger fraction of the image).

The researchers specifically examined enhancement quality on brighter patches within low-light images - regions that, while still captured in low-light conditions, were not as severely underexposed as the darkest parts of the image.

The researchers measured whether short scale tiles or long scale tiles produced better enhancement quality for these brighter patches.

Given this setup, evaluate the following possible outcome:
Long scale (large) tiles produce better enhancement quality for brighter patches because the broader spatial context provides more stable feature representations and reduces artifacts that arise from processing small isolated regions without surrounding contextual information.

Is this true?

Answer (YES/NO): NO